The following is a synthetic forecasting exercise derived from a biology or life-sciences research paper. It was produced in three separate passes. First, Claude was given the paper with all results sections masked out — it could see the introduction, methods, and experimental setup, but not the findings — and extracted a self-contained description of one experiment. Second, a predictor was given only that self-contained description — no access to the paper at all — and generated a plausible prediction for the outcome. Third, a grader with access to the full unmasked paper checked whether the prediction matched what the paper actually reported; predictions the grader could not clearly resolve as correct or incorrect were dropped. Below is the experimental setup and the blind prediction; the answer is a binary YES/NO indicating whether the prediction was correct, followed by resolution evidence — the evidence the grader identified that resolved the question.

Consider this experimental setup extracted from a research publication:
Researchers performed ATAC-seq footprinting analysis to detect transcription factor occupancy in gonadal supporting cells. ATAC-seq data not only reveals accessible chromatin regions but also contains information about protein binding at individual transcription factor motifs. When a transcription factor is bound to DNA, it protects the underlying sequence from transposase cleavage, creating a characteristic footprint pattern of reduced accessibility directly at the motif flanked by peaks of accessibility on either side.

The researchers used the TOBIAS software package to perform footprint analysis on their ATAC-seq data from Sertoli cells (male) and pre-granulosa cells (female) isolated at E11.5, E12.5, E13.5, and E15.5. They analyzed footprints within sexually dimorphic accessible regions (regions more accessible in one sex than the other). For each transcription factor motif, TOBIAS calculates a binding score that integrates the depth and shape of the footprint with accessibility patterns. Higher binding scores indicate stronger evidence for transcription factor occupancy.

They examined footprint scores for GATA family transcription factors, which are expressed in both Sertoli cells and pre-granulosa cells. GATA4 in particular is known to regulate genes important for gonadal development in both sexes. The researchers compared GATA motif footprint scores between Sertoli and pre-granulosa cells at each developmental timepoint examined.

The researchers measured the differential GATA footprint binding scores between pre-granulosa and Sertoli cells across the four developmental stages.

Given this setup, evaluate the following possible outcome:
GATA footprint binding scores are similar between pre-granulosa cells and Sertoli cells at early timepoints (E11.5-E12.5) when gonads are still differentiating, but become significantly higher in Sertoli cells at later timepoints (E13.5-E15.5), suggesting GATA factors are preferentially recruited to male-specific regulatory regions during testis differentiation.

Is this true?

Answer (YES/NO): NO